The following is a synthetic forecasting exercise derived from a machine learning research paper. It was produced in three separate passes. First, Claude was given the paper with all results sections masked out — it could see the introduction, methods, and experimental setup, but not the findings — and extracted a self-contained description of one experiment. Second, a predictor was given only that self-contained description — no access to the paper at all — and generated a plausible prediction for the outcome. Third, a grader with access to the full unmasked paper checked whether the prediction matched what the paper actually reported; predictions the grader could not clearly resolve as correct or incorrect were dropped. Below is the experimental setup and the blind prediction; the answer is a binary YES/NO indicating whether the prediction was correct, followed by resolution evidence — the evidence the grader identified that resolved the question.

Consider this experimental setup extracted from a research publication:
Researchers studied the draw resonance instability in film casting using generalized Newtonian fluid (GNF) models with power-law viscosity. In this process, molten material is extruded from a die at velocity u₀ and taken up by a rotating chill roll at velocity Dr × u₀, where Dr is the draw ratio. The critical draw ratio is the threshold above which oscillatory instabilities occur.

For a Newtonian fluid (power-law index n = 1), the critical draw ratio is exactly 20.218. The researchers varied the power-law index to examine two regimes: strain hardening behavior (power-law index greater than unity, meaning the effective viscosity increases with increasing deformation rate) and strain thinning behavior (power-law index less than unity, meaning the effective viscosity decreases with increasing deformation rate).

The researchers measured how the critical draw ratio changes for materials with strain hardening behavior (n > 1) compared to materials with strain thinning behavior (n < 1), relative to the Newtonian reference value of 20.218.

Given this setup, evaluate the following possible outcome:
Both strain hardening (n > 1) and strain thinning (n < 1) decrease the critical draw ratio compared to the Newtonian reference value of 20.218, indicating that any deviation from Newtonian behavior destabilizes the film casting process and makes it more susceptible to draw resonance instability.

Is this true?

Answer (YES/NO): NO